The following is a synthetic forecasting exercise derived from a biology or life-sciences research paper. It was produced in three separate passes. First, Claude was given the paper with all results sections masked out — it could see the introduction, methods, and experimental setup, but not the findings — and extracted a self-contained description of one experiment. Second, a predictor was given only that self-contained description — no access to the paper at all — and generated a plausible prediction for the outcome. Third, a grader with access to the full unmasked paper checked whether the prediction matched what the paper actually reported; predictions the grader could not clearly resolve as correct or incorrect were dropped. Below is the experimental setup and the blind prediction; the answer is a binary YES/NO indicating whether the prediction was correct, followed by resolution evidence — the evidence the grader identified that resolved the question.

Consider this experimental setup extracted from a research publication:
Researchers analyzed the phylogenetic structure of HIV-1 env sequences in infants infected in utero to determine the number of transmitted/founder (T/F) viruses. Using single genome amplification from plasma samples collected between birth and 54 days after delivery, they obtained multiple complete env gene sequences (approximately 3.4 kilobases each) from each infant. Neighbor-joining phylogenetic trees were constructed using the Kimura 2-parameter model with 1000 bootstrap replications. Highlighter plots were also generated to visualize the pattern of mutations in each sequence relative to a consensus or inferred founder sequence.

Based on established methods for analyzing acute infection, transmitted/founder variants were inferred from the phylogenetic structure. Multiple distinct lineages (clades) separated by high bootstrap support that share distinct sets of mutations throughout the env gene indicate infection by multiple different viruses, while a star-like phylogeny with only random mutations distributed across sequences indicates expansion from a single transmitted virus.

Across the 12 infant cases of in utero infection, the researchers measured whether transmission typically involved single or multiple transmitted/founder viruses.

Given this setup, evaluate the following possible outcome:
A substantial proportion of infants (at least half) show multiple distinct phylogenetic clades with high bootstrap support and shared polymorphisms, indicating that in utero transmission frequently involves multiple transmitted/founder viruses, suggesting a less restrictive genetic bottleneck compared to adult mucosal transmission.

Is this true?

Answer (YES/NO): NO